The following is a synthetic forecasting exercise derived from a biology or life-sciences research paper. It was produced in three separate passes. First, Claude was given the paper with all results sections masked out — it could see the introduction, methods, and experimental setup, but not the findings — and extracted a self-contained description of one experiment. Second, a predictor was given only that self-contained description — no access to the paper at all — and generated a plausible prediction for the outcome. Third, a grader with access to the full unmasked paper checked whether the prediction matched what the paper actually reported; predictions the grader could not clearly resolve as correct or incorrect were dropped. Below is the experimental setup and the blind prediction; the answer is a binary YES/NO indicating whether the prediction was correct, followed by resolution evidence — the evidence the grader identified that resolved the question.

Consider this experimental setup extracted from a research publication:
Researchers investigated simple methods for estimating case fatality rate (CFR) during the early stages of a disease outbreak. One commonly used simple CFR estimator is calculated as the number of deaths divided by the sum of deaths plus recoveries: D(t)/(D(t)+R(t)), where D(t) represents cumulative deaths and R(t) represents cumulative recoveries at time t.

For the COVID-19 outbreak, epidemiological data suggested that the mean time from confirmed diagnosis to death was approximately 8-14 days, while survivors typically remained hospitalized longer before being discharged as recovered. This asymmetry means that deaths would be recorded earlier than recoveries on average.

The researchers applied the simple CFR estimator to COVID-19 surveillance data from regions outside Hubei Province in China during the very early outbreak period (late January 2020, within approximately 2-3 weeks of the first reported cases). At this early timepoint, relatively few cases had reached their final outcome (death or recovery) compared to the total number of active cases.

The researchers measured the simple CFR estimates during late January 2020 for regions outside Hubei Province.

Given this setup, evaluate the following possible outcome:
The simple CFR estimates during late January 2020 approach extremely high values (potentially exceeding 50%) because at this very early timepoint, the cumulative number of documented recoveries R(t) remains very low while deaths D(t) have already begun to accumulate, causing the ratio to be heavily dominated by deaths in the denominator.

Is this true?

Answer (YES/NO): NO